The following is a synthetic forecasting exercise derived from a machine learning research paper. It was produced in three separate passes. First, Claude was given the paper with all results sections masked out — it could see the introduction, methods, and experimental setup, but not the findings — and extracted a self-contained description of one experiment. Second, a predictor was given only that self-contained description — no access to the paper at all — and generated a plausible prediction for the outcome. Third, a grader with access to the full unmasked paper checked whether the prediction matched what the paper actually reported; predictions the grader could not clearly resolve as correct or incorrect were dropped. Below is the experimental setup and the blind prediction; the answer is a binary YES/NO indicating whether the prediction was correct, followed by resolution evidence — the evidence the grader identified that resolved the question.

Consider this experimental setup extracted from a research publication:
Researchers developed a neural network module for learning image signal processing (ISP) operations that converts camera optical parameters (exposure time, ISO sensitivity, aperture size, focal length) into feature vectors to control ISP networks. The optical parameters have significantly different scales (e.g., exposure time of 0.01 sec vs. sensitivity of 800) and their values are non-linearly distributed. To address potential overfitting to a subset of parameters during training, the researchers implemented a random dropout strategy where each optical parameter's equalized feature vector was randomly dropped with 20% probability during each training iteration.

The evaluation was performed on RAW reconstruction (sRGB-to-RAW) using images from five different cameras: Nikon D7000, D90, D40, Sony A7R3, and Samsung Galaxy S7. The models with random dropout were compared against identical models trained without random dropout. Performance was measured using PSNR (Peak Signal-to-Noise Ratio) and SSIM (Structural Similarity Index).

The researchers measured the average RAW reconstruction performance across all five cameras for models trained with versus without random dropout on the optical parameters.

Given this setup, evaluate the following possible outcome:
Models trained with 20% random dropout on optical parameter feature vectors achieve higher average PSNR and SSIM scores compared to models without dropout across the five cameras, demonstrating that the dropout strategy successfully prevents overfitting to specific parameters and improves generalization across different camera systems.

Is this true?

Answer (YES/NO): YES